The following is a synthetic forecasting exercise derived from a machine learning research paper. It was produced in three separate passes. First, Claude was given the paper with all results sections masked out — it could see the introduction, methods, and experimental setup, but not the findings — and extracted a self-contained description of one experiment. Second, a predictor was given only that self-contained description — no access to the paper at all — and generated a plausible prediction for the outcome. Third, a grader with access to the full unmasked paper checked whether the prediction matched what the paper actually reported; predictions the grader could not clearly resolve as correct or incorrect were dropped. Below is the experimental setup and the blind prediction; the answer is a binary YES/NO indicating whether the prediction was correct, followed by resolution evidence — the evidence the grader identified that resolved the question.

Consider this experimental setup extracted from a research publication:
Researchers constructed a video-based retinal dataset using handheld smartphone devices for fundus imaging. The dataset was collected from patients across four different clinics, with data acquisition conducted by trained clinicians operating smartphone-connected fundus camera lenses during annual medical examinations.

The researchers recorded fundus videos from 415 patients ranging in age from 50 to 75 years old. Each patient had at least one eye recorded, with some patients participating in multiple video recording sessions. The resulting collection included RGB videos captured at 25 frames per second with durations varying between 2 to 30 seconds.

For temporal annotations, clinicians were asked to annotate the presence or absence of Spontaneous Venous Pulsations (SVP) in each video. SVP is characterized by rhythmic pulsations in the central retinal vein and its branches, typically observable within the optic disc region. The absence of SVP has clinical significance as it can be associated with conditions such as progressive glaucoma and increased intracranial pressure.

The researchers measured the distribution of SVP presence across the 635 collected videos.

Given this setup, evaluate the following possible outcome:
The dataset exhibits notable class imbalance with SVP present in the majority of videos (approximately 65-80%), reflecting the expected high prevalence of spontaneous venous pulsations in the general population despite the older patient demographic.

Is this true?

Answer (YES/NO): NO